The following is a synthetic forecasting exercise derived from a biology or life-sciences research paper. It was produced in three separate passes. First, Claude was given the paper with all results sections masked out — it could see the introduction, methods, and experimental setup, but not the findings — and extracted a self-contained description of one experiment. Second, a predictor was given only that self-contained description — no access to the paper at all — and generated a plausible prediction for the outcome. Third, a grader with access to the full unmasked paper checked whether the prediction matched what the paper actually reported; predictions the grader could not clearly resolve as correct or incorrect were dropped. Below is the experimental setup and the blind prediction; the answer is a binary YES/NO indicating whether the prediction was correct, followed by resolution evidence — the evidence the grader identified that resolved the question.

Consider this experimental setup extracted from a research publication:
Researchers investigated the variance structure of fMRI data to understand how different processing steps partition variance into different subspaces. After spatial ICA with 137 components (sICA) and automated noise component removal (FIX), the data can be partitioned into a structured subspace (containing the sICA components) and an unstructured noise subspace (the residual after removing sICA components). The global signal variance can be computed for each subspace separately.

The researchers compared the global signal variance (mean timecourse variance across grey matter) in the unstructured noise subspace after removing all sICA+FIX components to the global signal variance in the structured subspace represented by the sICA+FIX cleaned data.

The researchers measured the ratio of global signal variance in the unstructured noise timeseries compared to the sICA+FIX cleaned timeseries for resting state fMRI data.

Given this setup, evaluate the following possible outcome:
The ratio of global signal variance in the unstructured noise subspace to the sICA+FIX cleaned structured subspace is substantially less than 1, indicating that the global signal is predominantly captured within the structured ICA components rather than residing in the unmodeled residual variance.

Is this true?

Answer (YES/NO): YES